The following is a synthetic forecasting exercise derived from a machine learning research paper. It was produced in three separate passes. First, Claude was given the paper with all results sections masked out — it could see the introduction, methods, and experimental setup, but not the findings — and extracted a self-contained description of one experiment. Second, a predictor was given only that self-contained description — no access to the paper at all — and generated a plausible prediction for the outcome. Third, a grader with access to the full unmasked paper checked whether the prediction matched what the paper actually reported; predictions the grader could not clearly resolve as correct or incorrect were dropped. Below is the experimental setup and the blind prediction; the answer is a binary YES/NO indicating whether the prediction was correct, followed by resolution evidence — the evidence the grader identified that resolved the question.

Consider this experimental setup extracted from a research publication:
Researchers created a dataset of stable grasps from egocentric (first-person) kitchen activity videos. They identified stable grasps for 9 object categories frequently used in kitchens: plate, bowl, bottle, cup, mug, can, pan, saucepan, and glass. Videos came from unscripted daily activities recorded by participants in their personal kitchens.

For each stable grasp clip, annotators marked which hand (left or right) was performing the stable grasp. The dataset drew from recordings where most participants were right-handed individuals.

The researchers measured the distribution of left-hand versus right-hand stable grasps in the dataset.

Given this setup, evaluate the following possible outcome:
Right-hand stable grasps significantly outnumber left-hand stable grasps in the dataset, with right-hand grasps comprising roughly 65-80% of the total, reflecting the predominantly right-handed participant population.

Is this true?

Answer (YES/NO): NO